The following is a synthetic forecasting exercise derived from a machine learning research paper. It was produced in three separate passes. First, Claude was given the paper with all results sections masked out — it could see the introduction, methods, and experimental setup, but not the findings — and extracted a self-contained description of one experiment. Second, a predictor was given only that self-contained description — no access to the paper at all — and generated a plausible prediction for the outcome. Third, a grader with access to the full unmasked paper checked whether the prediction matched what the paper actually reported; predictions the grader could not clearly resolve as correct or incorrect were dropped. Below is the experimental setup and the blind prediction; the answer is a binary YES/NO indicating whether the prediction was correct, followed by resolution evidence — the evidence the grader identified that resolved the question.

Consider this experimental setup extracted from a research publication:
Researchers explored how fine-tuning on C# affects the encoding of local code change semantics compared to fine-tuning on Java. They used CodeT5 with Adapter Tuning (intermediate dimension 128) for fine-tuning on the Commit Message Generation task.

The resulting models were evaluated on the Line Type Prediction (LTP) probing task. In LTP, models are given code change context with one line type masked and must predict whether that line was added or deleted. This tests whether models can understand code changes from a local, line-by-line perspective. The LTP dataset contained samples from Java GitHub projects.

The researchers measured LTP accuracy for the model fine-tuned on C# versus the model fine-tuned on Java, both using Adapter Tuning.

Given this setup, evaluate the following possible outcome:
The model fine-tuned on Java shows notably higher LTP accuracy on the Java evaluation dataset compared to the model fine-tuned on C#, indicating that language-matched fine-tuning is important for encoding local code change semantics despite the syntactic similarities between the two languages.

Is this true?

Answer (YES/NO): NO